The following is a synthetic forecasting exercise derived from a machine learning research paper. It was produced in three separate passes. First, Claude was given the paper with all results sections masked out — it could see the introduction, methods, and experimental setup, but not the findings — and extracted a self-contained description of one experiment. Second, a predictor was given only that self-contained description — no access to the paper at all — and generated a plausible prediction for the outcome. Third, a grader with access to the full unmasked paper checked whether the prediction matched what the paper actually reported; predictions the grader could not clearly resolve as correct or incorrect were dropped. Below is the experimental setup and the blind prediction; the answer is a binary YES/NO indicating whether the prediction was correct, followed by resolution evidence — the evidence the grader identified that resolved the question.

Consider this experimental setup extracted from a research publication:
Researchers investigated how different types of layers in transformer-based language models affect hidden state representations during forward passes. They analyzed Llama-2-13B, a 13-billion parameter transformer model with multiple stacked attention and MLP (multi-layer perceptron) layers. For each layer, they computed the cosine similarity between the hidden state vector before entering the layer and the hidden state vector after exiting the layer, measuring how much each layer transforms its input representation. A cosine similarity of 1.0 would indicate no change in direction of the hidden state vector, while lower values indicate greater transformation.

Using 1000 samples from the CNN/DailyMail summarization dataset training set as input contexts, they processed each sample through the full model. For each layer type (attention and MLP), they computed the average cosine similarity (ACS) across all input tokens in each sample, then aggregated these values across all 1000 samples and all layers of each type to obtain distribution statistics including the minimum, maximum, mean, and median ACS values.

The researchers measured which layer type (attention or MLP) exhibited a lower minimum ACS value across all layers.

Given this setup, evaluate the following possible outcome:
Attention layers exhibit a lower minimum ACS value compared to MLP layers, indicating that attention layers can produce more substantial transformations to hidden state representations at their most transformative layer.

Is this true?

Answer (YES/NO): YES